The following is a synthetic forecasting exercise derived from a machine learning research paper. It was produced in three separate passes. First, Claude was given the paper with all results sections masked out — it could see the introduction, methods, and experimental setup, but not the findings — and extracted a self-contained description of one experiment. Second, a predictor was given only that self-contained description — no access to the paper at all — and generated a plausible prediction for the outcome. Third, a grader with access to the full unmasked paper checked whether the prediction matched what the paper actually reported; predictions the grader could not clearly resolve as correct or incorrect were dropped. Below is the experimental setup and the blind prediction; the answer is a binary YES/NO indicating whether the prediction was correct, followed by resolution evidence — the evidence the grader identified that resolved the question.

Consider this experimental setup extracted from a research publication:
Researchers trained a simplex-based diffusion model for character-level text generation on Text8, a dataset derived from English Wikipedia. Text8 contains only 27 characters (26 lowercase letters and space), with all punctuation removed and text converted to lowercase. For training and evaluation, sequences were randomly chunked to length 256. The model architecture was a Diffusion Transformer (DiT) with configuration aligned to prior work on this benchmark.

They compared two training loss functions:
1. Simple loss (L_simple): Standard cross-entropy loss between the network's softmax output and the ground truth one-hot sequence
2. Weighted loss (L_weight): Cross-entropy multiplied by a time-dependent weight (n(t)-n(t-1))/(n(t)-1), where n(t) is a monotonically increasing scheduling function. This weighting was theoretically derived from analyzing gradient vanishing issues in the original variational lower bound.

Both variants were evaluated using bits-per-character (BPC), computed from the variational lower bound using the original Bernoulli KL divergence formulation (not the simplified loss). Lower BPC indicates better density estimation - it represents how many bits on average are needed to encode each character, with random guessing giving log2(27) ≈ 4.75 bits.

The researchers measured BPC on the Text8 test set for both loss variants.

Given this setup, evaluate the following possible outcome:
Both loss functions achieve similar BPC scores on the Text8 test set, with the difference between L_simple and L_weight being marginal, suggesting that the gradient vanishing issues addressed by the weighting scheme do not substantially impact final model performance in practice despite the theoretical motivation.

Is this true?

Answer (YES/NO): NO